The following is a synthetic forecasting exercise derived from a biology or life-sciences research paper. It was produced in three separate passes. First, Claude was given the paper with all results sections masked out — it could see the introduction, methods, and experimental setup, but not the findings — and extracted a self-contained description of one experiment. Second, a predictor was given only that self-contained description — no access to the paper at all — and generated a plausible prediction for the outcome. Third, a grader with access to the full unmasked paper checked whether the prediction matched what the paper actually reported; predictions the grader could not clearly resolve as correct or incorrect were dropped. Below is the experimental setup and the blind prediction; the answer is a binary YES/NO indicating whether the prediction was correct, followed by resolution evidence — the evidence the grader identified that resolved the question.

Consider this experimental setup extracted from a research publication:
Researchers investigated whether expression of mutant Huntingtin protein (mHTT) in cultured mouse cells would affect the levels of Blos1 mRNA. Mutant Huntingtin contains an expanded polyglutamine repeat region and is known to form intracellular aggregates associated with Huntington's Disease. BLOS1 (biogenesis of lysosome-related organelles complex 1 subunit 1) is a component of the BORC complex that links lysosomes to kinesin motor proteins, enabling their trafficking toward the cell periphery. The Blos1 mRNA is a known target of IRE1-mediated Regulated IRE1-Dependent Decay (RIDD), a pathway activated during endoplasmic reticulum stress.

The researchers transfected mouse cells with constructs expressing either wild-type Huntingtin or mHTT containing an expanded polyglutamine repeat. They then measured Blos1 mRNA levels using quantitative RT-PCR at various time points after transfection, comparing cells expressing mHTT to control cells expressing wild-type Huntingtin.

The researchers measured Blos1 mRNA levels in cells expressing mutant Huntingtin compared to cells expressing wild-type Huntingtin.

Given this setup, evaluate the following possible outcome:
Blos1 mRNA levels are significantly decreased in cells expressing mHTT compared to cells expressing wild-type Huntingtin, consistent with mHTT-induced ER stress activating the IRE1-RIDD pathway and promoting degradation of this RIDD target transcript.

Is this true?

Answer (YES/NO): YES